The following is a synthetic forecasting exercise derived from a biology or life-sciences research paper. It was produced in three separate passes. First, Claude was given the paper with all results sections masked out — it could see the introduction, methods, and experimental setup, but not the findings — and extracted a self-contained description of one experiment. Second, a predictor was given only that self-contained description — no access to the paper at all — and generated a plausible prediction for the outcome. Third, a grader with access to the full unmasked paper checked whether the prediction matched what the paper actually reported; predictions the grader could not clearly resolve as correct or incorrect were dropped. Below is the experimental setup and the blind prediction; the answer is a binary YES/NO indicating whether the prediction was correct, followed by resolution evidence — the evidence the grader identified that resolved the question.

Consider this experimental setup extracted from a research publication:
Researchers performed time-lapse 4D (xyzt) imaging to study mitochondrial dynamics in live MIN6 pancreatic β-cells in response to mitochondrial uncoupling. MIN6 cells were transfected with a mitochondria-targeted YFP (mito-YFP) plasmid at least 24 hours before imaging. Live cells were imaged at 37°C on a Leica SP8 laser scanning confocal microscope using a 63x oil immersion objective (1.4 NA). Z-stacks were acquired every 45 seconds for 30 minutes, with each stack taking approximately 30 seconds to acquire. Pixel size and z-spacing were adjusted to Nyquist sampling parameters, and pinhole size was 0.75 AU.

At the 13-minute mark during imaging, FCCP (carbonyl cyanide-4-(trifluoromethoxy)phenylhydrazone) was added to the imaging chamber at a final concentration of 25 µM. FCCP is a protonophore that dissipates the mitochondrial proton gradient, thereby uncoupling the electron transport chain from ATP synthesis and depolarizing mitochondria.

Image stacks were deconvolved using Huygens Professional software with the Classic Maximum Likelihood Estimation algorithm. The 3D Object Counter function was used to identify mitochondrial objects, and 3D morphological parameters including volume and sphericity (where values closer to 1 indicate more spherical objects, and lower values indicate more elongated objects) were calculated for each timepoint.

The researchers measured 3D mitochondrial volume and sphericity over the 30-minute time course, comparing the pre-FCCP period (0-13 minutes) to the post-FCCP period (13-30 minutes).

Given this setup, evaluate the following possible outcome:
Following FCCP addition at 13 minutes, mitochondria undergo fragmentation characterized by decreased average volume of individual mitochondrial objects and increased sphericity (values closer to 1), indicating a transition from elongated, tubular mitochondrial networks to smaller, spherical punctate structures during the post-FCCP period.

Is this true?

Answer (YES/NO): NO